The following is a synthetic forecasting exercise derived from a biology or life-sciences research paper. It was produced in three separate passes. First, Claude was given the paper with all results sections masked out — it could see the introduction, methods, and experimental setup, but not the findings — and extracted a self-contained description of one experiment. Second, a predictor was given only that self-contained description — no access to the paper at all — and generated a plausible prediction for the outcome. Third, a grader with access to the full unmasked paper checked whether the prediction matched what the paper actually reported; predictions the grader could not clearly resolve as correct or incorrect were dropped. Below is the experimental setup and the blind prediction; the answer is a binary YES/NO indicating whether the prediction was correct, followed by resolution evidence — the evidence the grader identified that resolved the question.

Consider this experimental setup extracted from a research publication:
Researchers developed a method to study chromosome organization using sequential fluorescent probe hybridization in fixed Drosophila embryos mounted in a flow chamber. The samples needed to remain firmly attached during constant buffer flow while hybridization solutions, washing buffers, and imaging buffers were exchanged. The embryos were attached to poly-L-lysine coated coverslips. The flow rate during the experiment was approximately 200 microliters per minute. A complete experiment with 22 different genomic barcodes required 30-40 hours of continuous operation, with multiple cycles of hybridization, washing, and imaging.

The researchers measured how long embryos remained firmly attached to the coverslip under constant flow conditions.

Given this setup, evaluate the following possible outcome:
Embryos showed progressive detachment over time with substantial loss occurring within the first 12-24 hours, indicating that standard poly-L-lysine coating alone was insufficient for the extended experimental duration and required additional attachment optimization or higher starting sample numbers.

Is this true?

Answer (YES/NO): NO